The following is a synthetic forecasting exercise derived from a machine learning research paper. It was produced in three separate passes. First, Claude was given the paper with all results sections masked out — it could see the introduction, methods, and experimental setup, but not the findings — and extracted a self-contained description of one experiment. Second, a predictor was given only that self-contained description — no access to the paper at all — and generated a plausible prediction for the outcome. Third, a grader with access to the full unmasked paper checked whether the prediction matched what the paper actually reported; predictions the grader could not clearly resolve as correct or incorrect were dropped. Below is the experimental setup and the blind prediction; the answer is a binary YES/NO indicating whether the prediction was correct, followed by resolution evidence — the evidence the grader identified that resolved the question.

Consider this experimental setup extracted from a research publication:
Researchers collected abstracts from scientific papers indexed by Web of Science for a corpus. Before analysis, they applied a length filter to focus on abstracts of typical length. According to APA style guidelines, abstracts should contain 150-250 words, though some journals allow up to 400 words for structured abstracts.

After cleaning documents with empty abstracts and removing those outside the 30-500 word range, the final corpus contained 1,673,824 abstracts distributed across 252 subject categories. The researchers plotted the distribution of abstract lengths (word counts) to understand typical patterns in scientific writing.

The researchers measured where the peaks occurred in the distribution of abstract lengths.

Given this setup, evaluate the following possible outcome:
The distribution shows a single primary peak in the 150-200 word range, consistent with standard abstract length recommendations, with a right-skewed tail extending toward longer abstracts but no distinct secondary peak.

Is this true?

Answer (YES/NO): NO